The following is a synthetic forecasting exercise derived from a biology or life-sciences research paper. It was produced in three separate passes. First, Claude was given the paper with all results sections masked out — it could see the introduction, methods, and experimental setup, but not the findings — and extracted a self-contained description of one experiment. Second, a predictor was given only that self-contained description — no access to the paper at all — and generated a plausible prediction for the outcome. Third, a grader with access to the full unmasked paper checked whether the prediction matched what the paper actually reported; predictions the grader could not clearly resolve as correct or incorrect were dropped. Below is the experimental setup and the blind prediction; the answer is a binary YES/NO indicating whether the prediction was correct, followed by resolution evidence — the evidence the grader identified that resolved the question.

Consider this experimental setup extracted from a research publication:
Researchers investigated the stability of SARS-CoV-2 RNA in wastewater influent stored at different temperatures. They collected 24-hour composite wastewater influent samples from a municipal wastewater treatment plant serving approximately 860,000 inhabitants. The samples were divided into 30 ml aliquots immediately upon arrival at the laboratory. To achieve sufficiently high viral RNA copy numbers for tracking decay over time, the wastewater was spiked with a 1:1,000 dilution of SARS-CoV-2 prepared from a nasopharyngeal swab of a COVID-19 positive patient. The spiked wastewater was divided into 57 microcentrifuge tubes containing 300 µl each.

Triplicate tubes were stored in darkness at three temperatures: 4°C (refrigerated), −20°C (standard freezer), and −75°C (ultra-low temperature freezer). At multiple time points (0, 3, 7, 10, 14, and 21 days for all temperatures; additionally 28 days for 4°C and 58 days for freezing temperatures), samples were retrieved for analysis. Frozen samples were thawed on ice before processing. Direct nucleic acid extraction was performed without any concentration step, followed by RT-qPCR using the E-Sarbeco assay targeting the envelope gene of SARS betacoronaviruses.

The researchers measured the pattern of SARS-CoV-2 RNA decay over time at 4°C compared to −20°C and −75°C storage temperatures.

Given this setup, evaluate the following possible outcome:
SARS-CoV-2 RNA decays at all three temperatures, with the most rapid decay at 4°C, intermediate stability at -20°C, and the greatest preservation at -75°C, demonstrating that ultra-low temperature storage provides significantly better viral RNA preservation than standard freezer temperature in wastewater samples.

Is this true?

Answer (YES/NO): NO